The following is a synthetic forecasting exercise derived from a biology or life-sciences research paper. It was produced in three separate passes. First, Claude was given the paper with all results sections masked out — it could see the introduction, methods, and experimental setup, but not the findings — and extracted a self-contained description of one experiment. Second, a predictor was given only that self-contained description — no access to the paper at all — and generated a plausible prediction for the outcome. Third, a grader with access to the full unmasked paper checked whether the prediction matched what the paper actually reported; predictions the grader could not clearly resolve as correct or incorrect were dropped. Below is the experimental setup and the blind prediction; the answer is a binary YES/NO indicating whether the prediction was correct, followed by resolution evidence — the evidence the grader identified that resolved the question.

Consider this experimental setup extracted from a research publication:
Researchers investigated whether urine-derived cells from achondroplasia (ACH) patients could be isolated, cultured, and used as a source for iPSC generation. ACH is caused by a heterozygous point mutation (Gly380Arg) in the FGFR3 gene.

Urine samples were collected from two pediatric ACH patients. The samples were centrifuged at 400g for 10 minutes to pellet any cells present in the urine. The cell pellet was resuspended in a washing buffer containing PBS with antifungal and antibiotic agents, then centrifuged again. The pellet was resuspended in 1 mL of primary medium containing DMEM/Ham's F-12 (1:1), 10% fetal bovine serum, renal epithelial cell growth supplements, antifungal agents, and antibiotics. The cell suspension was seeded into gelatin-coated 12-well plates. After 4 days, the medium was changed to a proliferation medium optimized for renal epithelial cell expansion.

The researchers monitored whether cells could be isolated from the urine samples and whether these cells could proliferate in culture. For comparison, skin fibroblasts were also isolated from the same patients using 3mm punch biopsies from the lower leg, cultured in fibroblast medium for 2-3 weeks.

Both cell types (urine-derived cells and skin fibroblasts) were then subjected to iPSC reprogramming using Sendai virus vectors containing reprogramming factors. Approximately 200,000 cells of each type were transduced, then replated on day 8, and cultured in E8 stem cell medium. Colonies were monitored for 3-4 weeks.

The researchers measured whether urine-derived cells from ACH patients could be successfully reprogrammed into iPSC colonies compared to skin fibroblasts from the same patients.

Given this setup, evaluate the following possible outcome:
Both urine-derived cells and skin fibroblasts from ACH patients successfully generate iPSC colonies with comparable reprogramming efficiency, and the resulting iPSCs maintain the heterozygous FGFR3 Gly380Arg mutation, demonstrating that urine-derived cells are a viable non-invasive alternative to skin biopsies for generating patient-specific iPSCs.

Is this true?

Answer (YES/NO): YES